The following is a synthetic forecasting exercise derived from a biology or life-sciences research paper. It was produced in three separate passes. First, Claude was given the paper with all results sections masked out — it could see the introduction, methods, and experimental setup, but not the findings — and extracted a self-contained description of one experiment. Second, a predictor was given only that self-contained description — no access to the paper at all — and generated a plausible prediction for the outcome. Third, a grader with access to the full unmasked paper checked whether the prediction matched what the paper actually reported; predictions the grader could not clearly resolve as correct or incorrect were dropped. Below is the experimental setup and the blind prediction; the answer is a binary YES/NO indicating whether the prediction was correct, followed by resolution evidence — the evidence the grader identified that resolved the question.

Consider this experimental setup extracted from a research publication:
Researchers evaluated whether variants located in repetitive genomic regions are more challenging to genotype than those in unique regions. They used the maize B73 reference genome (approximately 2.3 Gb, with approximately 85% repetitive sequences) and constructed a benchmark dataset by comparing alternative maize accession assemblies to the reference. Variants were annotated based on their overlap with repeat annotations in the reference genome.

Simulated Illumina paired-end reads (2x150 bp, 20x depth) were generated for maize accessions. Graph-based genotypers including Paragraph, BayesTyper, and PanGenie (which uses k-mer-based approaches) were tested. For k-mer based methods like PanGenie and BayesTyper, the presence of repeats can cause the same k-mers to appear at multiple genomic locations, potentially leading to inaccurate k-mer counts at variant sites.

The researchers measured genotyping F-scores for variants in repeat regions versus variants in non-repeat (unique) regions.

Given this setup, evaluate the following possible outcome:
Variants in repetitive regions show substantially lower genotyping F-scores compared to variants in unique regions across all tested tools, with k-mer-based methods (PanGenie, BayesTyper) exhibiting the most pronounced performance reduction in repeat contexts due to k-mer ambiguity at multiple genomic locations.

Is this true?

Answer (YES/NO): NO